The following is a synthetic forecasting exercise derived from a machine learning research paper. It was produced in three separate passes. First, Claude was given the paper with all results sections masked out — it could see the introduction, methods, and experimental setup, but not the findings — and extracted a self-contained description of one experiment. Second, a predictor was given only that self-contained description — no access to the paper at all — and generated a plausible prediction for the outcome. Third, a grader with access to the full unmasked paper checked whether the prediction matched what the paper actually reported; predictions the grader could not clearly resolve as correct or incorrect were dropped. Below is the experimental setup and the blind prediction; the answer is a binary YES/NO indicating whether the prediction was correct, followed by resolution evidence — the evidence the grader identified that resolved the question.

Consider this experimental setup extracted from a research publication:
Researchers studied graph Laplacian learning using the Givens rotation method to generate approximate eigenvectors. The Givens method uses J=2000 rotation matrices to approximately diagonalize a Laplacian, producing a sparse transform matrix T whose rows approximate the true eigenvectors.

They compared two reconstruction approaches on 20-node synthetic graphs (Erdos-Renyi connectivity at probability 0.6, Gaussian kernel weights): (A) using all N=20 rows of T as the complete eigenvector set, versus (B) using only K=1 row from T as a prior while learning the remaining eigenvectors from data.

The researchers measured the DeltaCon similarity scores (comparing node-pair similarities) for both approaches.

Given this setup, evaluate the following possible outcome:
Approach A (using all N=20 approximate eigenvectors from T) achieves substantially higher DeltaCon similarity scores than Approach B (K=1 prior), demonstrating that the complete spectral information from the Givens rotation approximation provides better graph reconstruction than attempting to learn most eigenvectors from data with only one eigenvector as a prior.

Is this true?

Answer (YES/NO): NO